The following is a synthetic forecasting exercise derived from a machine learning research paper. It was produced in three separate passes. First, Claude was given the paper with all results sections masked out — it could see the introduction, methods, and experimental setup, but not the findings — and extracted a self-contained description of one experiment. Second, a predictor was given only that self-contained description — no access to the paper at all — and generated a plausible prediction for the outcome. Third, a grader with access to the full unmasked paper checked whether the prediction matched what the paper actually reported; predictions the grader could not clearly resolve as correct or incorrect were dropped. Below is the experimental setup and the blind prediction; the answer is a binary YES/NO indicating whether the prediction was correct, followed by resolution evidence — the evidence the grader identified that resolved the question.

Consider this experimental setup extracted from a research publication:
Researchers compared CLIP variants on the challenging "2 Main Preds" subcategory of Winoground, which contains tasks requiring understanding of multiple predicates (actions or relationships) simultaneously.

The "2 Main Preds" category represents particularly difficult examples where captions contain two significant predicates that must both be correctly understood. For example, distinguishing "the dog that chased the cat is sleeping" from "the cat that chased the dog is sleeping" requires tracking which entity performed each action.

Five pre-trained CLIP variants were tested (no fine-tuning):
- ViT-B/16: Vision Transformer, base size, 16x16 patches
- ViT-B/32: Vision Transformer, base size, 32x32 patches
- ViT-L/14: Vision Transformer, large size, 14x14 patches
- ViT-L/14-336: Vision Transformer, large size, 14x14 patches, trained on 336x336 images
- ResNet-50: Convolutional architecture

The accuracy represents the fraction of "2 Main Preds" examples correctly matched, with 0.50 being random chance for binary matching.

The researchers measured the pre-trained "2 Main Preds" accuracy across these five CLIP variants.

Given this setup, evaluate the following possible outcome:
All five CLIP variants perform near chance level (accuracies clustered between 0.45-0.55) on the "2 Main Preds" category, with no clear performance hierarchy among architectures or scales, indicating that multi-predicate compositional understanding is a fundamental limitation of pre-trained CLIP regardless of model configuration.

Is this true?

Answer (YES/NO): NO